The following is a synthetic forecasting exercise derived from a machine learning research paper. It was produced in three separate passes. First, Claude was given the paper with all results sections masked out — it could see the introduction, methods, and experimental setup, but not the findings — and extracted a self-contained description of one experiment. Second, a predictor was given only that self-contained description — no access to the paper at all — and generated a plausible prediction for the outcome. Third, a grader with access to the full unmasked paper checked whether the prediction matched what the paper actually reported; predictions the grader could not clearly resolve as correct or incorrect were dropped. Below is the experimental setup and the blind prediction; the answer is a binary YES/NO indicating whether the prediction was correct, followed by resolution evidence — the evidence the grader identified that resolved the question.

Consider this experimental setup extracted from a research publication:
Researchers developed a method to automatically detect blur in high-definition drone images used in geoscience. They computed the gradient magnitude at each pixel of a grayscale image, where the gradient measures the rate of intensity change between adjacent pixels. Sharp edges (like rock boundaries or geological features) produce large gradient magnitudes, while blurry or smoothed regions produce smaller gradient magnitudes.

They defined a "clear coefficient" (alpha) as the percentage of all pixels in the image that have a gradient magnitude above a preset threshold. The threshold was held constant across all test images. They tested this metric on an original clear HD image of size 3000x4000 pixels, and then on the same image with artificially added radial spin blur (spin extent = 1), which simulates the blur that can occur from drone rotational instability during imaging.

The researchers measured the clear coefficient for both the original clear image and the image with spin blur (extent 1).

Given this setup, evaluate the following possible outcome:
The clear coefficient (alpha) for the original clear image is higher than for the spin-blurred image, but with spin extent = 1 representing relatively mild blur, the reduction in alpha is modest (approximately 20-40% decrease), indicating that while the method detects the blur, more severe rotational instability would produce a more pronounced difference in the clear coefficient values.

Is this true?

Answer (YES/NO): NO